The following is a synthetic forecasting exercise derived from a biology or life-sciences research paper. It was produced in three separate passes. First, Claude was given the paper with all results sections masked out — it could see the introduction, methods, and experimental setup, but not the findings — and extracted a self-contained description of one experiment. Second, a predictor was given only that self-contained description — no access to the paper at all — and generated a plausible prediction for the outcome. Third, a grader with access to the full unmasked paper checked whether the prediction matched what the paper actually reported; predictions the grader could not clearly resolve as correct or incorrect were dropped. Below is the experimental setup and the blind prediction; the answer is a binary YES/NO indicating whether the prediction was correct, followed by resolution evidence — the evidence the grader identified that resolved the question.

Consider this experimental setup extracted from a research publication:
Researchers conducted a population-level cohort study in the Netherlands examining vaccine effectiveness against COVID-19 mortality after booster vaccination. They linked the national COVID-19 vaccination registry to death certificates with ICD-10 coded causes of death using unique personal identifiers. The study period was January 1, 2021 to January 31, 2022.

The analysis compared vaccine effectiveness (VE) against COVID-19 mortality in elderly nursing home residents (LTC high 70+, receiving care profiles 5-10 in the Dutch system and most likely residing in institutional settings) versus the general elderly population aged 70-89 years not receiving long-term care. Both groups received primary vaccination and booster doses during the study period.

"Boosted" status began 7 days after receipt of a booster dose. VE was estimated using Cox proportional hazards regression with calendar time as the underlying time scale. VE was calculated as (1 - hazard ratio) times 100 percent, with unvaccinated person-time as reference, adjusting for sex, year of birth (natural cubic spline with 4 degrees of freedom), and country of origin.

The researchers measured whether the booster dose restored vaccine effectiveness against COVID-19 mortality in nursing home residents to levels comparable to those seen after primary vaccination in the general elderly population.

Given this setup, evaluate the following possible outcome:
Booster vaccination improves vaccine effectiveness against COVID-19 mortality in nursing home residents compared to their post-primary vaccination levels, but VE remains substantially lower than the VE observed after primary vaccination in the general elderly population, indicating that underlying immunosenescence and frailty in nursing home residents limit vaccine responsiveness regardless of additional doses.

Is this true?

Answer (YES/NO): NO